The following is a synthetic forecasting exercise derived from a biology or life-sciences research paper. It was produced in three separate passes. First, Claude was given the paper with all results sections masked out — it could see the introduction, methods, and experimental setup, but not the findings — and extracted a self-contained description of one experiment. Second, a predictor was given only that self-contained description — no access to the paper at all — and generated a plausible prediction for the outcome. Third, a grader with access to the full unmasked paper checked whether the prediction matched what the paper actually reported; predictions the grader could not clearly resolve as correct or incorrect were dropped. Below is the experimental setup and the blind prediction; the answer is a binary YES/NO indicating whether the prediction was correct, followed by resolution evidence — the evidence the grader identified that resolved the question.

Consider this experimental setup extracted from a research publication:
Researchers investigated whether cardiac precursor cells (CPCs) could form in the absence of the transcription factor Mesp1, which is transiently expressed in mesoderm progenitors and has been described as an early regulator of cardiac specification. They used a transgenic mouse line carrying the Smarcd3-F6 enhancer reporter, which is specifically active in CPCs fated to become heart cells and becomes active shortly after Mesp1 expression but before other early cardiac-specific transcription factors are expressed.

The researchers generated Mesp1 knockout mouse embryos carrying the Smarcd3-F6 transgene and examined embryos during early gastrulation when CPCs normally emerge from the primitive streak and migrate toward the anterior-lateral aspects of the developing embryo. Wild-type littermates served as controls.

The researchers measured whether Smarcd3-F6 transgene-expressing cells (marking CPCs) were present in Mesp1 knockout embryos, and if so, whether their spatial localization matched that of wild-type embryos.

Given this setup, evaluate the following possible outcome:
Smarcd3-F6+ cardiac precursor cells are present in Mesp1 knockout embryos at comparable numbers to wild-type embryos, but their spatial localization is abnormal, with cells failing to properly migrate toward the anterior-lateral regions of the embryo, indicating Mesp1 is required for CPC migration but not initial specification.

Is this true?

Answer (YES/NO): NO